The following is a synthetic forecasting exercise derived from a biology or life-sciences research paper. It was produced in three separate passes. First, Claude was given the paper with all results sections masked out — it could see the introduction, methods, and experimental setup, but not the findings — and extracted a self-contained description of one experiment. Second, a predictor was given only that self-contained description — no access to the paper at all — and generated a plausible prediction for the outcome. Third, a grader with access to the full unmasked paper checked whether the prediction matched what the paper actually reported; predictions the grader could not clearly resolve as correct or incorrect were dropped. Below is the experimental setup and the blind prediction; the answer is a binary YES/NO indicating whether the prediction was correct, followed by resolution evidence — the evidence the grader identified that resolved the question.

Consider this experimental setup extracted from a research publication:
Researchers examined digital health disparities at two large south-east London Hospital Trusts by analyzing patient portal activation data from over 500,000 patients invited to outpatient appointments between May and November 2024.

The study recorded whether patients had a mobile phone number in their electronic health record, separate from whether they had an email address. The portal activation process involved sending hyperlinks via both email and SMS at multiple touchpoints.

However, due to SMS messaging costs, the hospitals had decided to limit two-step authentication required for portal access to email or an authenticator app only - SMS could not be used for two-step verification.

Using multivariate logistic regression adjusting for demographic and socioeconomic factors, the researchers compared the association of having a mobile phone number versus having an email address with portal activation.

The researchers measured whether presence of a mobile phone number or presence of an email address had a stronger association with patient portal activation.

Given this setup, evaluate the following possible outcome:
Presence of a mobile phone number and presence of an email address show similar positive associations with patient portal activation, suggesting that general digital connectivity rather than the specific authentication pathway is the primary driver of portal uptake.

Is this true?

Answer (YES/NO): NO